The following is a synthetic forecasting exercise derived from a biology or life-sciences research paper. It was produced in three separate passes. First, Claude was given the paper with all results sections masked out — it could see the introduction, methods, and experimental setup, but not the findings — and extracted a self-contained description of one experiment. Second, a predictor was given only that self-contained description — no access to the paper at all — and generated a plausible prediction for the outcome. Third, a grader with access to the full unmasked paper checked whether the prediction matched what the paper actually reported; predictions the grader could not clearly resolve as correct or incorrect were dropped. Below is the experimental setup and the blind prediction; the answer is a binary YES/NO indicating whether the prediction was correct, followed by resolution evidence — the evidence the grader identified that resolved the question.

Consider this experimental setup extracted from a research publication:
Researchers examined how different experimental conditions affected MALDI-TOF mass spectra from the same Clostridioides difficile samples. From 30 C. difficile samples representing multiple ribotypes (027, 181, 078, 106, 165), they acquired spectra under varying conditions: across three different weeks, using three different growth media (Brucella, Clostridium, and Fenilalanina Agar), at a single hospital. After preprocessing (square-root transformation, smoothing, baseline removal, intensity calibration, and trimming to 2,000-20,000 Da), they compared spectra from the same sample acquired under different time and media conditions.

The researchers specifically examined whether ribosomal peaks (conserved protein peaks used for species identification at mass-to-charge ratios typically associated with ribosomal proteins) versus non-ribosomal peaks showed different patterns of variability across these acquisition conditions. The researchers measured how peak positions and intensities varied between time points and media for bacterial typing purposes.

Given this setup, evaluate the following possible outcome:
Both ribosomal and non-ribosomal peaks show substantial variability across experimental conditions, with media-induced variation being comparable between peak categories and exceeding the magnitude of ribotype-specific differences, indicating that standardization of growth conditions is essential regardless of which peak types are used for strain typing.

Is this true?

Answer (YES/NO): NO